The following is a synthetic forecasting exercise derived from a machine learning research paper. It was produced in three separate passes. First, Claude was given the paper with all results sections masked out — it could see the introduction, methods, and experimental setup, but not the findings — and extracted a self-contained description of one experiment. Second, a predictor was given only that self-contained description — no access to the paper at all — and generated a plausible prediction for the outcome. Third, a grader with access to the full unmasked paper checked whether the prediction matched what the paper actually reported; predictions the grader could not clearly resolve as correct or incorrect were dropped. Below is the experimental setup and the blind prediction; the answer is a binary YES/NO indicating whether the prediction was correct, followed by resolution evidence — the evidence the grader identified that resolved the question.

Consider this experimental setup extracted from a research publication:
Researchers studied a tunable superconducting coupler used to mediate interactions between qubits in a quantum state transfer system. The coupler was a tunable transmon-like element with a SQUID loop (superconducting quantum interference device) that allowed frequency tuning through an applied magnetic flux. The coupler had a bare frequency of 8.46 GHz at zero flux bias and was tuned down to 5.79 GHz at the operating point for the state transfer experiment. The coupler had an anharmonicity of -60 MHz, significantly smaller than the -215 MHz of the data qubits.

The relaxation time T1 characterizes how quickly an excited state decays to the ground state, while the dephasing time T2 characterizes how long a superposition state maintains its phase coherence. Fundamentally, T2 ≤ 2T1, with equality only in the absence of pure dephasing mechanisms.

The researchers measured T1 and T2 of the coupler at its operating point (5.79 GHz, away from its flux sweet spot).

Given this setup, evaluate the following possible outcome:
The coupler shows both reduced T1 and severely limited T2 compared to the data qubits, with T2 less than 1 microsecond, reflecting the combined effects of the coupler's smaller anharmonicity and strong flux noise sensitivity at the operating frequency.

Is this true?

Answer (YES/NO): NO